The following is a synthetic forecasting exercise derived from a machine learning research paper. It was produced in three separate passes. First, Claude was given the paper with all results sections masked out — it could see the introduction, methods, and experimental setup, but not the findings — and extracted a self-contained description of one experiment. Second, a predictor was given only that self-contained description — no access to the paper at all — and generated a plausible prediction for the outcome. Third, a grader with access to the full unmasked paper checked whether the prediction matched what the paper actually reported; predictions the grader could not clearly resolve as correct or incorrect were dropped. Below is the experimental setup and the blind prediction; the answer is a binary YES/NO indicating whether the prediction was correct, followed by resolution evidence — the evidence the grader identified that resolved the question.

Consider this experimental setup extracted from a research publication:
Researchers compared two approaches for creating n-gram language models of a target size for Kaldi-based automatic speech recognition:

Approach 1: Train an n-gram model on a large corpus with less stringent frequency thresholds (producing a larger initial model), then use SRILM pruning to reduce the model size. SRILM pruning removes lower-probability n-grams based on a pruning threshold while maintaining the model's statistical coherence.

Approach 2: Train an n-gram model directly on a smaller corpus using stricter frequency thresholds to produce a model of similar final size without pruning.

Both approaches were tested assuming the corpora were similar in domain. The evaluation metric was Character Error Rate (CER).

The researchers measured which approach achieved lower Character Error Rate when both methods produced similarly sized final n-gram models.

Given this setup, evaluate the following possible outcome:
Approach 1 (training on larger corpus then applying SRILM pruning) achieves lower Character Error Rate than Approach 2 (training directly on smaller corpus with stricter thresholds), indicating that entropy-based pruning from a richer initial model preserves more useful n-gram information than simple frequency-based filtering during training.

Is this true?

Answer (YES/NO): YES